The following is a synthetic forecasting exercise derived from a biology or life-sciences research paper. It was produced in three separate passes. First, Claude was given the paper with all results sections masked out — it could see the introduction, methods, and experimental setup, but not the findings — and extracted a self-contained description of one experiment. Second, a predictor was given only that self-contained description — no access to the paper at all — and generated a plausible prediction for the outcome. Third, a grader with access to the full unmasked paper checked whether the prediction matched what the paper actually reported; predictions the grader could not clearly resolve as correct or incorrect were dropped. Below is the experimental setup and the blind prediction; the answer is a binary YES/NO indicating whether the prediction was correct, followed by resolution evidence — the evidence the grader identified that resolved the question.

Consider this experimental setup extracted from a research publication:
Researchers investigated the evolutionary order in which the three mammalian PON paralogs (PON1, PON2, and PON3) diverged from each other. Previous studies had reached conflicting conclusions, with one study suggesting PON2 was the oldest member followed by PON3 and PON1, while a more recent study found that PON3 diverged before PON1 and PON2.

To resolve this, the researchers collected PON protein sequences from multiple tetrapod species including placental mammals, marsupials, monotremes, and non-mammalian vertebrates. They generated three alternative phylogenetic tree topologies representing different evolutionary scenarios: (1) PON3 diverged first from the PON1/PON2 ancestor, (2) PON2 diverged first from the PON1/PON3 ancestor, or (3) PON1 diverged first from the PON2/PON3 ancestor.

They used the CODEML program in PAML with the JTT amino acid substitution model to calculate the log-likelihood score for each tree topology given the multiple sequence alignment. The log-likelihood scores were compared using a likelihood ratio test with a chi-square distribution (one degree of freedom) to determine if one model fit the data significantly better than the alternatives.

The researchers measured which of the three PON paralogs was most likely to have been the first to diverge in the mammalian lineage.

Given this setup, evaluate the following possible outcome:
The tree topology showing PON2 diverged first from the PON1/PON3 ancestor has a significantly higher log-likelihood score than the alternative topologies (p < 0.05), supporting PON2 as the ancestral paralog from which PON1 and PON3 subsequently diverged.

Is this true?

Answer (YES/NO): NO